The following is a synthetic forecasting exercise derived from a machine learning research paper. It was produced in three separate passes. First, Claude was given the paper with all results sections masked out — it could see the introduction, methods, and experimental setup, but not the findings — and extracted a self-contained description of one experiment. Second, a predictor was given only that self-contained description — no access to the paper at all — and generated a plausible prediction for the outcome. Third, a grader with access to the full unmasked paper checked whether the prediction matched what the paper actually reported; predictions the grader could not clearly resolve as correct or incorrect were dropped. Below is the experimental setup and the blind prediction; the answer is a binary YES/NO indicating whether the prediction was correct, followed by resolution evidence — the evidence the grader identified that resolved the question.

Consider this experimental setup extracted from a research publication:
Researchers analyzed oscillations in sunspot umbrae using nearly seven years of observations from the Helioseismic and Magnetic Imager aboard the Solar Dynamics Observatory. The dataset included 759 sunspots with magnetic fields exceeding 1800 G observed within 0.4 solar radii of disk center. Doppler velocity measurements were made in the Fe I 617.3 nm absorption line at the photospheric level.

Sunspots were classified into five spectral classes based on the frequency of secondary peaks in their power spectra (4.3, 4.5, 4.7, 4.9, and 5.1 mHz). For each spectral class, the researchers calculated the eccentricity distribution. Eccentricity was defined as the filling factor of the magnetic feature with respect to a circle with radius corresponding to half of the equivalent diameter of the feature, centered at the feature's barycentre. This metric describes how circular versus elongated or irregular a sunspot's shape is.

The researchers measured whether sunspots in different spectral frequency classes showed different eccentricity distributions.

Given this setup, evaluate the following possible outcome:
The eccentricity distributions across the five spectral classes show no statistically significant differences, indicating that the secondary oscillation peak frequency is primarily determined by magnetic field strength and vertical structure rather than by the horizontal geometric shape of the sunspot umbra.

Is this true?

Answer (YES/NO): NO